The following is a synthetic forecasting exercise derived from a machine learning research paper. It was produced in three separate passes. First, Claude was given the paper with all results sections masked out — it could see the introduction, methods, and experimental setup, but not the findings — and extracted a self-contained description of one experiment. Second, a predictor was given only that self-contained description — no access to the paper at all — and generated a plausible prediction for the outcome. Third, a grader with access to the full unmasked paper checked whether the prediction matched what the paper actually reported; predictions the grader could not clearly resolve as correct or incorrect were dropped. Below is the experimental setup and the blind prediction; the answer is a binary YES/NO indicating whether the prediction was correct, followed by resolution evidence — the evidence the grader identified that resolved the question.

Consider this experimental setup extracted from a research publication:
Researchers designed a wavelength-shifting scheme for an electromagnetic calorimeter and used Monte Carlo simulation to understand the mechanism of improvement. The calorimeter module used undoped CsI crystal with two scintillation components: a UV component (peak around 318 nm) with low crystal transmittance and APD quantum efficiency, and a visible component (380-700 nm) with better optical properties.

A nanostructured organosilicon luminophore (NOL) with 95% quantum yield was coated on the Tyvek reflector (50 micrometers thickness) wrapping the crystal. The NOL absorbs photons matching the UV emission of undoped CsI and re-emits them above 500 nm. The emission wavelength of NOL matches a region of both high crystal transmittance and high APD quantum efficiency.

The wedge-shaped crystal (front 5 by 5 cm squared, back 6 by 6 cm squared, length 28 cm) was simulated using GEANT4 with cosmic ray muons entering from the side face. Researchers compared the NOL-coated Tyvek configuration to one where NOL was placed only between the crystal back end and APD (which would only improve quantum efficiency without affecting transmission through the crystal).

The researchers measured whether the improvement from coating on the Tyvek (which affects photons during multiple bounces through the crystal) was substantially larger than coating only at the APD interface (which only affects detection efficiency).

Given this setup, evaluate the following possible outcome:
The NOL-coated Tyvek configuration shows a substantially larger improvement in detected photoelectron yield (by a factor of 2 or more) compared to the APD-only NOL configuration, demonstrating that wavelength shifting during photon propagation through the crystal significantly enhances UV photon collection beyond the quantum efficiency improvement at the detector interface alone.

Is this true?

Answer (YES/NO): YES